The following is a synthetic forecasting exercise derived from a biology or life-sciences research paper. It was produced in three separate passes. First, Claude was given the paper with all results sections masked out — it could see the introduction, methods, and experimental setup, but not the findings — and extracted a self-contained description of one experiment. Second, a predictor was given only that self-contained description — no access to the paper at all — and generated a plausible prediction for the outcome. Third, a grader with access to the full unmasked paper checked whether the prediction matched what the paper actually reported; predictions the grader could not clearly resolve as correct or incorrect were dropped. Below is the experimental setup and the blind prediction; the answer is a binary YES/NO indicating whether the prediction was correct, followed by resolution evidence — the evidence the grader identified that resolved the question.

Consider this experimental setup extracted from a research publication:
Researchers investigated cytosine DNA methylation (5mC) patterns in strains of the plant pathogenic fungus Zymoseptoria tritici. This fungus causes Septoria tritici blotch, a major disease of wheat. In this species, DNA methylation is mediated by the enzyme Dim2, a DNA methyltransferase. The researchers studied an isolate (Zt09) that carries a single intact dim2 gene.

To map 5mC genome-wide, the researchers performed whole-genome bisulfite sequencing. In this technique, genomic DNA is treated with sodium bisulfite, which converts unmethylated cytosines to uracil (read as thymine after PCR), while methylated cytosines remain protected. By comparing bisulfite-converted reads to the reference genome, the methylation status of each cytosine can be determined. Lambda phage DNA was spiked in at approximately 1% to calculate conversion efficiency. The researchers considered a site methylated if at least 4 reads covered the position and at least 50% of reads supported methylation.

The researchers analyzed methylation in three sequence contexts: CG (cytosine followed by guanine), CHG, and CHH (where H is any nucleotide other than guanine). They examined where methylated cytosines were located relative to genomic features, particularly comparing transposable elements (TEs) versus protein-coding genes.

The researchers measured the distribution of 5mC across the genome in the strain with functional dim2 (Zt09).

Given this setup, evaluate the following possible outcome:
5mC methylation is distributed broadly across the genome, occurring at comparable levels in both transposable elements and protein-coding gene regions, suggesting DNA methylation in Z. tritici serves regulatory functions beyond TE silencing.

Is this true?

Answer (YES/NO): NO